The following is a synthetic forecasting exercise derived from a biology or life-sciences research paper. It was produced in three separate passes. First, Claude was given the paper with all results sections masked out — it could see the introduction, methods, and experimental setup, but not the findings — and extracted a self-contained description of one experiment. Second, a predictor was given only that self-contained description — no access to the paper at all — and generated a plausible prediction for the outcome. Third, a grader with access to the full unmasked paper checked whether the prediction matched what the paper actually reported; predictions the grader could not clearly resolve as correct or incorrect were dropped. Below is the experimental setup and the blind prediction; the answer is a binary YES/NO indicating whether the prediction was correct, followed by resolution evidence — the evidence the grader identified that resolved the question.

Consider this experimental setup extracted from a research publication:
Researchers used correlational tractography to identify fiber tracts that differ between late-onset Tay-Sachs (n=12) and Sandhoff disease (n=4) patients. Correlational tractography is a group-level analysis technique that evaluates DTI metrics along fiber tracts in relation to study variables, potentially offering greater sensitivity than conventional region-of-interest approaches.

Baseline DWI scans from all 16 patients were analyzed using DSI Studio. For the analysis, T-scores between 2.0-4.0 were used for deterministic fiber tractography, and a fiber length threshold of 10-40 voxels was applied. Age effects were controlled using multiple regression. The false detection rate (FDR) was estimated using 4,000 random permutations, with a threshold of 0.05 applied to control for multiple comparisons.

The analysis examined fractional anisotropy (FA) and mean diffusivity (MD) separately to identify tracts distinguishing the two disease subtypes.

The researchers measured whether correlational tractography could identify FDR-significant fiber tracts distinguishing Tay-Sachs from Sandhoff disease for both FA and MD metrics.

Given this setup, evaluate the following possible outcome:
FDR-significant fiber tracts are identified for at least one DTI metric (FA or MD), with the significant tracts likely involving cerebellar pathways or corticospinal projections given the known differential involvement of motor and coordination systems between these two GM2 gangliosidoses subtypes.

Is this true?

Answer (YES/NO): YES